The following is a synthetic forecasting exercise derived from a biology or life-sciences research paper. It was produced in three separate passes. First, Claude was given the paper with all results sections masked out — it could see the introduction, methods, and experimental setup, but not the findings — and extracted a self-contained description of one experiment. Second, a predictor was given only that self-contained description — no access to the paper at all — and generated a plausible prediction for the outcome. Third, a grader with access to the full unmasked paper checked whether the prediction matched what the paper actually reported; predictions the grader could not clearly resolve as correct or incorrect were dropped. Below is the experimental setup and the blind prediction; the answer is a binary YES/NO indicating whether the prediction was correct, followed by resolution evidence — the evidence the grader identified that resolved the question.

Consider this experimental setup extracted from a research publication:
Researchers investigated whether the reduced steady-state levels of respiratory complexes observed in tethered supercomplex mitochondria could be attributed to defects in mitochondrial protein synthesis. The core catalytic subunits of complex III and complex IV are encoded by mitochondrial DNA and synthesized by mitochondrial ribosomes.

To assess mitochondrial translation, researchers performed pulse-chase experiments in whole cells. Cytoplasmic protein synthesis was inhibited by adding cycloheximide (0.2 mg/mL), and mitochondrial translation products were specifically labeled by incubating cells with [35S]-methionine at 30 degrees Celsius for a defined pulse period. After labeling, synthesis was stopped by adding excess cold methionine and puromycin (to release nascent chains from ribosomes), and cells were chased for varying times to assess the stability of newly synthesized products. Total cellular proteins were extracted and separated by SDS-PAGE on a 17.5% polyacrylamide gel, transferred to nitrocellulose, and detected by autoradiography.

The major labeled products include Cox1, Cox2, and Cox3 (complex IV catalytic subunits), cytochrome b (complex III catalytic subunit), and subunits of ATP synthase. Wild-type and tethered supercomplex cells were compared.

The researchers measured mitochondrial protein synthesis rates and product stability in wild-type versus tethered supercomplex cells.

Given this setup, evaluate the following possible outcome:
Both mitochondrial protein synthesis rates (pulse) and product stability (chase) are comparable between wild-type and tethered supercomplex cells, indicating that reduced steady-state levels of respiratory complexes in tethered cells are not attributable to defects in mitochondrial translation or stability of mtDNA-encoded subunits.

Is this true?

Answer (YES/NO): NO